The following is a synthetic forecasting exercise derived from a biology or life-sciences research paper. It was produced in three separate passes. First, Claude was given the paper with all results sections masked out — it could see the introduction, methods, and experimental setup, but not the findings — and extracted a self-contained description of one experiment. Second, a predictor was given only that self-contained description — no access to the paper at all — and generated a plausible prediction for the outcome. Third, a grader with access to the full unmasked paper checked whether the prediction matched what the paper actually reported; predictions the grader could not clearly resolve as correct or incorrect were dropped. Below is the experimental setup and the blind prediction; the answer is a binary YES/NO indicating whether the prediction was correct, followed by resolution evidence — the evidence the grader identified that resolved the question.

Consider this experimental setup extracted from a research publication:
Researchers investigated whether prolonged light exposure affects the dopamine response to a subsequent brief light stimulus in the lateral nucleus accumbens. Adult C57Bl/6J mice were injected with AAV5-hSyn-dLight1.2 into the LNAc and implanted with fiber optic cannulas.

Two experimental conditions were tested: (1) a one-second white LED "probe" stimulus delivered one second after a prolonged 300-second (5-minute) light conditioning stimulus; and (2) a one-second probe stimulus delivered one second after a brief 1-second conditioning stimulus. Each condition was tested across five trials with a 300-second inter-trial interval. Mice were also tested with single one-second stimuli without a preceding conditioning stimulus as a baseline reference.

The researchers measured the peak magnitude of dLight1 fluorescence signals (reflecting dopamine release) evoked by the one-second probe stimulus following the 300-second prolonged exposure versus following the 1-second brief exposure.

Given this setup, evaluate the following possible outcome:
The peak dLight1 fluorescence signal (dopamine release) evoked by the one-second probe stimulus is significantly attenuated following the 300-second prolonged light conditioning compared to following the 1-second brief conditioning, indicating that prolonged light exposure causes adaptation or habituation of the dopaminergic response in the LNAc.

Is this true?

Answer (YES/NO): NO